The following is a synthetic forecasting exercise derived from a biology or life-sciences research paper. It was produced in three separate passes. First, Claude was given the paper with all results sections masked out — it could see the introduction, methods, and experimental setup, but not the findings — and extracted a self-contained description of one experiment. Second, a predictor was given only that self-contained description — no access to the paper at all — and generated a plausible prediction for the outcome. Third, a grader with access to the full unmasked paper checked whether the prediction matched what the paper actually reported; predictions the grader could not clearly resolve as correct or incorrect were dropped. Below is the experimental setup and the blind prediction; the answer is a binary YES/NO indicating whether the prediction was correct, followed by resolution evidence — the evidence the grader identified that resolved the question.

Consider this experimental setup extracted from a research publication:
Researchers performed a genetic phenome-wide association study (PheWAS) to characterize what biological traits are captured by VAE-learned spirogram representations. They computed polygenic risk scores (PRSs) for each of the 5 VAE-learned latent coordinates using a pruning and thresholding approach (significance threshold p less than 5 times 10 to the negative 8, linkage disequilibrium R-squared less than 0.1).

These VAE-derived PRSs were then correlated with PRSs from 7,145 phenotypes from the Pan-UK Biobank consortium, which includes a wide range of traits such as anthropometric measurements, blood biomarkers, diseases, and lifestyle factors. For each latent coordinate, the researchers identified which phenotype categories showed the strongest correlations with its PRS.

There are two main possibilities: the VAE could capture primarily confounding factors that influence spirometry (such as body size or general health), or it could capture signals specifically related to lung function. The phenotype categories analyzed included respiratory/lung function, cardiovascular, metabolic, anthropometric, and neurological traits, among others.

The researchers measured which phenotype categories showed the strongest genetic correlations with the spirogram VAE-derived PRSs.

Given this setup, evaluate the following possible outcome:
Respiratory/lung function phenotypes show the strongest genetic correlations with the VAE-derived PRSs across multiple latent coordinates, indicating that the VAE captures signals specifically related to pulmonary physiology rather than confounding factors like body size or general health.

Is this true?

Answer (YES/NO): YES